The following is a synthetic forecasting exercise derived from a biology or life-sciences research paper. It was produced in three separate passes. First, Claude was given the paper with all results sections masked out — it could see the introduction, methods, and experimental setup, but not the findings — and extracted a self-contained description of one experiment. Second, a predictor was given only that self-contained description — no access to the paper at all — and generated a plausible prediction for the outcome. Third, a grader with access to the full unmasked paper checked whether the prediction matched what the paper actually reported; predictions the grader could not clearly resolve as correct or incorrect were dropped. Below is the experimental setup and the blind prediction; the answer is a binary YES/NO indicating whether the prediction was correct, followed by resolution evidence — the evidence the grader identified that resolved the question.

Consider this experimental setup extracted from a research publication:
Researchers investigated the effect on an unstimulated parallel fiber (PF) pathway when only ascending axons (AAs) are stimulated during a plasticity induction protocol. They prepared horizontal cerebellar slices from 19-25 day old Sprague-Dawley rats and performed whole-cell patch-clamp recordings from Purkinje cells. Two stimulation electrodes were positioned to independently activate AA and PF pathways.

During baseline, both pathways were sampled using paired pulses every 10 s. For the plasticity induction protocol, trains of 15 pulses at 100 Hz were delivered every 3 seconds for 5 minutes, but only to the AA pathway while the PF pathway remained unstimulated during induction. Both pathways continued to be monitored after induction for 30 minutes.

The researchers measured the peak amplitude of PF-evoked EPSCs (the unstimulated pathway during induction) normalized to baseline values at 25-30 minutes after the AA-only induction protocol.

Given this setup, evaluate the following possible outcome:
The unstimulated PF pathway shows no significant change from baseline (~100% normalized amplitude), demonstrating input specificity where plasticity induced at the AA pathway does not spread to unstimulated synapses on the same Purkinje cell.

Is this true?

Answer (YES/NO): NO